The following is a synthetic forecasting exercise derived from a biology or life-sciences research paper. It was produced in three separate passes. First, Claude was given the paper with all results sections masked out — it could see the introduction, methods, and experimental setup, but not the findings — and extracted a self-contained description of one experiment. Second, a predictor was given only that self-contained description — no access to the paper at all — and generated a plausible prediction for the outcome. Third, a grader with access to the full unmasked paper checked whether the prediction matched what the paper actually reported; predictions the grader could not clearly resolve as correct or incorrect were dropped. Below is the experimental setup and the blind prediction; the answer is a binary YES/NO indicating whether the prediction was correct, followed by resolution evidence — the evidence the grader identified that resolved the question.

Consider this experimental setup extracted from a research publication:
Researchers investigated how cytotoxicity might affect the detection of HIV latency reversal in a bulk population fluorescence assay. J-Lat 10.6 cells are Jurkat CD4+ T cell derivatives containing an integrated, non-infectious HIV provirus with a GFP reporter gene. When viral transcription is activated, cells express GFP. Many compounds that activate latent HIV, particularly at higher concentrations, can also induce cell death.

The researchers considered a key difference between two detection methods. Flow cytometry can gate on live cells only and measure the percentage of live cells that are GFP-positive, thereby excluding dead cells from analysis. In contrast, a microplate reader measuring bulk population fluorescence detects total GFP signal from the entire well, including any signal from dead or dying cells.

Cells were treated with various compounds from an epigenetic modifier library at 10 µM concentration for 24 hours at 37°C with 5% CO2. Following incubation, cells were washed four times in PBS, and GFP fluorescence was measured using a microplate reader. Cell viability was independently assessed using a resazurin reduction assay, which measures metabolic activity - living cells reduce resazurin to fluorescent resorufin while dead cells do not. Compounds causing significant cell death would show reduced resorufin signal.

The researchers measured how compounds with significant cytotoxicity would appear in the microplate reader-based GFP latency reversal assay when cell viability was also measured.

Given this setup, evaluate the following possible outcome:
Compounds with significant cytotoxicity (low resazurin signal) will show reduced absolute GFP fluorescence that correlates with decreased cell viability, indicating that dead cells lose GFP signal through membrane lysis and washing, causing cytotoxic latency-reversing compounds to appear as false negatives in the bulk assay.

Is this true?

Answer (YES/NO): YES